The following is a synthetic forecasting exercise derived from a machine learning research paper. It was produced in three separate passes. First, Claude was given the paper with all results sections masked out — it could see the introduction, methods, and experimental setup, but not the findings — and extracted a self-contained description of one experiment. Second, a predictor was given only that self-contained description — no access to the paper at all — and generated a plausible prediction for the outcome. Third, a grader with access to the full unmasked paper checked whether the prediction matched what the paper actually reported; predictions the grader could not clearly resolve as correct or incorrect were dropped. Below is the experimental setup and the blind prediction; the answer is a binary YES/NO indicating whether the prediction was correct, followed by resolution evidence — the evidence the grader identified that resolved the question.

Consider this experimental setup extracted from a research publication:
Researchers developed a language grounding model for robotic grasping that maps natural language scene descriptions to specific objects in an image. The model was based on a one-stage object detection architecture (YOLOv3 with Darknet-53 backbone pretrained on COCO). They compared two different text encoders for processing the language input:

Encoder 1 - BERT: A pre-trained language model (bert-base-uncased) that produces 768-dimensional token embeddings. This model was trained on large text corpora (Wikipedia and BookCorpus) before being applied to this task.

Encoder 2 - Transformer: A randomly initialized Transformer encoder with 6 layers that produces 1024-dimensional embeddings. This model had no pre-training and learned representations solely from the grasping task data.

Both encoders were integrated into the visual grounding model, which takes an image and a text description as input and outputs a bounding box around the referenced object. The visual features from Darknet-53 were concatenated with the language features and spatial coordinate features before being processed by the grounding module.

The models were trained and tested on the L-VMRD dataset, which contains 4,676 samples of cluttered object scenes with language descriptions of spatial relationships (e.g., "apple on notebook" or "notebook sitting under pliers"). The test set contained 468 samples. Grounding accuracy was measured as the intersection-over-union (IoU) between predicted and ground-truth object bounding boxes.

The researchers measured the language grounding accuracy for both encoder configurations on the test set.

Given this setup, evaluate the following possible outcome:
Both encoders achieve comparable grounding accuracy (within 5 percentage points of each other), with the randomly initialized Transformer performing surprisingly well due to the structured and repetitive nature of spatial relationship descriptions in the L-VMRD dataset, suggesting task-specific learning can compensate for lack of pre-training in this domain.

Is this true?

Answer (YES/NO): NO